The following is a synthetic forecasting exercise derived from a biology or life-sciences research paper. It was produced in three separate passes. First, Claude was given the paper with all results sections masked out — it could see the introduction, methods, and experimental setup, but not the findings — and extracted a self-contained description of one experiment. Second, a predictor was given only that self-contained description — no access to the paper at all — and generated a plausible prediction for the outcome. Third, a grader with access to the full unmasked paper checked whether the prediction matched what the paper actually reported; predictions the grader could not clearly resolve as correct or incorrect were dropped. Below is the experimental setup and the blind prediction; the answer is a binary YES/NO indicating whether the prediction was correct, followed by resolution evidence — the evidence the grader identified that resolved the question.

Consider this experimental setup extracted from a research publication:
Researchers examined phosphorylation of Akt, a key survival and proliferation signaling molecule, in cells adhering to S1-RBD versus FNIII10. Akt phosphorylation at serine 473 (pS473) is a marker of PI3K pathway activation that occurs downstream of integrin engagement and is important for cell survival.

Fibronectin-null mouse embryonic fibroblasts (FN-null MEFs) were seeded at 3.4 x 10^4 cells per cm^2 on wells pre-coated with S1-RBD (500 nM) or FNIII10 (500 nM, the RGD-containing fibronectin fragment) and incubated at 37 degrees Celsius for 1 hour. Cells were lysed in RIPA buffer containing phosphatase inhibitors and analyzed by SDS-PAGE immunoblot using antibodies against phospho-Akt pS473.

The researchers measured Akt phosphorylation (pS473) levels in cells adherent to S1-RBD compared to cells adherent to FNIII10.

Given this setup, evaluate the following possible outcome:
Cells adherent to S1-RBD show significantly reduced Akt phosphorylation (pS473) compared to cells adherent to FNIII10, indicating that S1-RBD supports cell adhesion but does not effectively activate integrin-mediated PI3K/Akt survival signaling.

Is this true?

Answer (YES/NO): NO